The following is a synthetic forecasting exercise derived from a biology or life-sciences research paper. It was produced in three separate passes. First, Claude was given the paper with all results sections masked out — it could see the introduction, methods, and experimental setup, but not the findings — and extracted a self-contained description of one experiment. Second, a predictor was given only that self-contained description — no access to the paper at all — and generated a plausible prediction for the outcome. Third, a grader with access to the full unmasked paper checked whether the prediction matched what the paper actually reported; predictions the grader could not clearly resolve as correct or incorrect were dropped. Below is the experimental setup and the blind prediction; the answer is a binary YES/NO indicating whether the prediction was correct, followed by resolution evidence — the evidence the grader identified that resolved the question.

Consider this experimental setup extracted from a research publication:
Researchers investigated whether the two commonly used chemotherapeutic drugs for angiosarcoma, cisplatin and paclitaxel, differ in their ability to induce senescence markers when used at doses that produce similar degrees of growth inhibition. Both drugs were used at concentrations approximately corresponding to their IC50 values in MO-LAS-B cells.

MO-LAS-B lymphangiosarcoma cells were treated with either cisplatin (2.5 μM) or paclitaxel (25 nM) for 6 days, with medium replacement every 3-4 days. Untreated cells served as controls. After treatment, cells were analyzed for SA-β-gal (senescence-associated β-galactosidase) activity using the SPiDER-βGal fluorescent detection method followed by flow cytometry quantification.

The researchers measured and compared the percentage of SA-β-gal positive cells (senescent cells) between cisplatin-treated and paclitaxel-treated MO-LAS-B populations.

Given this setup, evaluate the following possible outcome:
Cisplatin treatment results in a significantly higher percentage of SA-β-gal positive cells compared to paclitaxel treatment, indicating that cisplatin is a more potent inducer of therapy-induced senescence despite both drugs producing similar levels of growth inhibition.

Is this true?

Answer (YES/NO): YES